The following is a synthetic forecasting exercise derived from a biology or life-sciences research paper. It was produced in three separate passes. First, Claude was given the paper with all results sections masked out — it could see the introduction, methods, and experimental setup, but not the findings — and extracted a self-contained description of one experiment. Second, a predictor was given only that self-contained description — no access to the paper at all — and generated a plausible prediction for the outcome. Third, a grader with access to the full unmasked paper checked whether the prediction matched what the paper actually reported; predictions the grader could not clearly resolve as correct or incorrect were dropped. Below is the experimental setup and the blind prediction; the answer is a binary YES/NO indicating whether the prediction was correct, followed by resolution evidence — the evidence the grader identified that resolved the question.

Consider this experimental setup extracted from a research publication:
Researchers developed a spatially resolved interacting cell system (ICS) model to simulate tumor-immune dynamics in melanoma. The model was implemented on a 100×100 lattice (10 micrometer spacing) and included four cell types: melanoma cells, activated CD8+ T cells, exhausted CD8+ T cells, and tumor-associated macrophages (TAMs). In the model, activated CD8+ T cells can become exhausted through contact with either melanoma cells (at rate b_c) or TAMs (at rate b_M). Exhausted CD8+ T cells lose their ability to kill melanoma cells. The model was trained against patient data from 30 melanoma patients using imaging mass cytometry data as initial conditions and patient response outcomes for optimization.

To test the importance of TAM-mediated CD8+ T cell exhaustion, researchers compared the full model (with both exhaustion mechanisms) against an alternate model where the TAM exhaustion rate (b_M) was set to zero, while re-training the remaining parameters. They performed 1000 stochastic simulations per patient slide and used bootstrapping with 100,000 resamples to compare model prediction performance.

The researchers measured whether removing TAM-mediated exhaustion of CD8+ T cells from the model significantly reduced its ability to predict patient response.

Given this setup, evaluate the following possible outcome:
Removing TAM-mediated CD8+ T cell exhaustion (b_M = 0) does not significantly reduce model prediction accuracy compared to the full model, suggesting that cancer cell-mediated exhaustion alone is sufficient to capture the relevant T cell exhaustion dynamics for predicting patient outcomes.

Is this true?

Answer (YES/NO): NO